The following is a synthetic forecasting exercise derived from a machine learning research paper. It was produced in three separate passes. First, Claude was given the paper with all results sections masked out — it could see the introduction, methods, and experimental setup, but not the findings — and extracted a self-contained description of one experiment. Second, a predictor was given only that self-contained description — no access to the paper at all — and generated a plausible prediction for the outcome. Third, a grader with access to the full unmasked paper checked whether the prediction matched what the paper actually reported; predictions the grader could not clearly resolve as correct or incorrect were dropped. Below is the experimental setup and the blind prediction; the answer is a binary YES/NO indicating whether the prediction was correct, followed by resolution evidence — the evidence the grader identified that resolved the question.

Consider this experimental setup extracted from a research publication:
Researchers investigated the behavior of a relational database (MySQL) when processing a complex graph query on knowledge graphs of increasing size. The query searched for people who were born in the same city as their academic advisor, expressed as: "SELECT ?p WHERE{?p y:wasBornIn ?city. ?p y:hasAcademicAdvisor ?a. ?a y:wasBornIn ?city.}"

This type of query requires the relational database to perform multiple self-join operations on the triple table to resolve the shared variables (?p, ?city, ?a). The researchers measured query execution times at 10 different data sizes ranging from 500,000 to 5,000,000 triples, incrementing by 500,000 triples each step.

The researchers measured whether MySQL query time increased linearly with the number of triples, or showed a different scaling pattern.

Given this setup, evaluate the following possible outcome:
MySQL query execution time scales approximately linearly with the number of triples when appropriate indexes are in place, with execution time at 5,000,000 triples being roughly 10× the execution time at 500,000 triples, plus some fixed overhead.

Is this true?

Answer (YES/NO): NO